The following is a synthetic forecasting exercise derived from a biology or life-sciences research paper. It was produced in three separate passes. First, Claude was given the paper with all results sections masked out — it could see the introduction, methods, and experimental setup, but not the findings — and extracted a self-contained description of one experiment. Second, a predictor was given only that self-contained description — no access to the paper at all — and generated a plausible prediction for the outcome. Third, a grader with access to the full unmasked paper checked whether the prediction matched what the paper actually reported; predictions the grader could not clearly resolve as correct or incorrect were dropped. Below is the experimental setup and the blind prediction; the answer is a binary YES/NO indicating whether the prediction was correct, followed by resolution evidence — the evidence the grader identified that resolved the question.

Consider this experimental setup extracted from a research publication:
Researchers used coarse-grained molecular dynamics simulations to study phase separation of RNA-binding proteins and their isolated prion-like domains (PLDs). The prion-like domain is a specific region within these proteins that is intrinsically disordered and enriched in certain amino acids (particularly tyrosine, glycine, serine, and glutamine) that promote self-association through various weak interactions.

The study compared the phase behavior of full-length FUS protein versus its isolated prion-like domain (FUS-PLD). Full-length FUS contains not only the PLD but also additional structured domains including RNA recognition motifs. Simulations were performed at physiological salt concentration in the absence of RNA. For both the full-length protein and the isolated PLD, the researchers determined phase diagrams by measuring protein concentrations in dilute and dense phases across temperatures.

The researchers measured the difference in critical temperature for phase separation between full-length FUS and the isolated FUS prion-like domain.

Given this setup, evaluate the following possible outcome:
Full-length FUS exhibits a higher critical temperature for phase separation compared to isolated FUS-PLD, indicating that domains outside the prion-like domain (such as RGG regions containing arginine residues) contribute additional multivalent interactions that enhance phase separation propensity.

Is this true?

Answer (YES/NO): YES